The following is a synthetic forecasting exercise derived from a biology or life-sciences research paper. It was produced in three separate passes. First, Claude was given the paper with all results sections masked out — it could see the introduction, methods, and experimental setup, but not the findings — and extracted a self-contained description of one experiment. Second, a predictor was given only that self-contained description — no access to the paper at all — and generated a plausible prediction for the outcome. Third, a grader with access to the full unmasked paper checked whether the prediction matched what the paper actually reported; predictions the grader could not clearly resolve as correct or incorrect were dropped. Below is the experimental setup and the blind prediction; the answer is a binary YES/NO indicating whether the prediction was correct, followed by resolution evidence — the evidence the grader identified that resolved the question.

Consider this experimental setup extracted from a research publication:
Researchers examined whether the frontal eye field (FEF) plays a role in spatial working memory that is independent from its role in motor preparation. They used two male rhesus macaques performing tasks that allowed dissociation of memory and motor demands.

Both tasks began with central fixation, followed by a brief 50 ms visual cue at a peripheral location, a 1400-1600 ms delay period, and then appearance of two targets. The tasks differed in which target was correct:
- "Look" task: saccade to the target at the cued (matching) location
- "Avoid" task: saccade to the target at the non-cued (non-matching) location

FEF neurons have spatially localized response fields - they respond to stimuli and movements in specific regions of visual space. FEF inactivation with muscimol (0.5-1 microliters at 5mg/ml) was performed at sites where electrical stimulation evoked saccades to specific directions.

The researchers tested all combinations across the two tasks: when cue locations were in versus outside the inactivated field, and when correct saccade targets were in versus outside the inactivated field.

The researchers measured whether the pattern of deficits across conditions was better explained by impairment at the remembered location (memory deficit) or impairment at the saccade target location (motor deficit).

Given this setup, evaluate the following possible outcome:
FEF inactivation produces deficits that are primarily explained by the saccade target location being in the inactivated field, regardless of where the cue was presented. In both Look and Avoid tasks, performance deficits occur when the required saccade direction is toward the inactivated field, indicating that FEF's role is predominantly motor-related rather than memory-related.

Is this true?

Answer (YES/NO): YES